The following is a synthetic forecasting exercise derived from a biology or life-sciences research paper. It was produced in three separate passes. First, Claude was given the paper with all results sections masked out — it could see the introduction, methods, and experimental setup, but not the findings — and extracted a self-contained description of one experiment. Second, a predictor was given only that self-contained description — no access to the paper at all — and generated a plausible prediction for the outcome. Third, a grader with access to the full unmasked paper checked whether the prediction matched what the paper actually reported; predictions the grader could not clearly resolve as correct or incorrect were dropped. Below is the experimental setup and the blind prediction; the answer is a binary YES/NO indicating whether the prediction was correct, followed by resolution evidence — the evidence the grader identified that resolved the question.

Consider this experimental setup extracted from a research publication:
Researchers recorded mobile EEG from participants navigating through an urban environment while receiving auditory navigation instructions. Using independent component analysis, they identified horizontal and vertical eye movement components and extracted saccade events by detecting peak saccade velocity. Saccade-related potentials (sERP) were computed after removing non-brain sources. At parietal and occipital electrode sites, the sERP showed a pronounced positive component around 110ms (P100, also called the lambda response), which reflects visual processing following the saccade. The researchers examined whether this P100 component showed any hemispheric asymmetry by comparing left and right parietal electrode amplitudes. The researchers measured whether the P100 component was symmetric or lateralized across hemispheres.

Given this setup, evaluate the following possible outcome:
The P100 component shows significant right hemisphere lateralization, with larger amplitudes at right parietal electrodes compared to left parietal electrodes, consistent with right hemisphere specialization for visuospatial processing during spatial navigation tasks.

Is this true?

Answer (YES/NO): NO